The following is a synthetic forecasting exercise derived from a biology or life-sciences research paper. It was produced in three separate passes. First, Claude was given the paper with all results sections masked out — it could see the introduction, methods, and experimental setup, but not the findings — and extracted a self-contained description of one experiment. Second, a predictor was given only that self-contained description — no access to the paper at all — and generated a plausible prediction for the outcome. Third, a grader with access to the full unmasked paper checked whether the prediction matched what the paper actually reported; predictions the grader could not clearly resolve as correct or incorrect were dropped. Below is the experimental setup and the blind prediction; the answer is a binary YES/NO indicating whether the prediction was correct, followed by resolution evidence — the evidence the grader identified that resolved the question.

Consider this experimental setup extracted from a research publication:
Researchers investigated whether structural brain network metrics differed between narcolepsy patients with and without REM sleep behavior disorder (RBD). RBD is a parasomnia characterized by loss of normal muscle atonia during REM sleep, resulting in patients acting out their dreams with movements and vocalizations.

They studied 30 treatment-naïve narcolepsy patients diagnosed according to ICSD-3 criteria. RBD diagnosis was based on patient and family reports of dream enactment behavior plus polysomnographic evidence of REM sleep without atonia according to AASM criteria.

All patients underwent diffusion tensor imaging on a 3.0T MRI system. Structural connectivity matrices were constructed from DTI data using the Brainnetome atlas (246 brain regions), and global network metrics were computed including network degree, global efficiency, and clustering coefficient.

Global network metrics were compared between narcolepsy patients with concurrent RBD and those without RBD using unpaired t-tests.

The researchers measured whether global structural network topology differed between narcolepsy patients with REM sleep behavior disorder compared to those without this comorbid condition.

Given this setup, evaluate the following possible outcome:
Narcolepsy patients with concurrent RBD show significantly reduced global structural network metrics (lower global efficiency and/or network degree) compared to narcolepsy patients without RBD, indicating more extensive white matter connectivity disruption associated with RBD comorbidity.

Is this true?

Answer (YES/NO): NO